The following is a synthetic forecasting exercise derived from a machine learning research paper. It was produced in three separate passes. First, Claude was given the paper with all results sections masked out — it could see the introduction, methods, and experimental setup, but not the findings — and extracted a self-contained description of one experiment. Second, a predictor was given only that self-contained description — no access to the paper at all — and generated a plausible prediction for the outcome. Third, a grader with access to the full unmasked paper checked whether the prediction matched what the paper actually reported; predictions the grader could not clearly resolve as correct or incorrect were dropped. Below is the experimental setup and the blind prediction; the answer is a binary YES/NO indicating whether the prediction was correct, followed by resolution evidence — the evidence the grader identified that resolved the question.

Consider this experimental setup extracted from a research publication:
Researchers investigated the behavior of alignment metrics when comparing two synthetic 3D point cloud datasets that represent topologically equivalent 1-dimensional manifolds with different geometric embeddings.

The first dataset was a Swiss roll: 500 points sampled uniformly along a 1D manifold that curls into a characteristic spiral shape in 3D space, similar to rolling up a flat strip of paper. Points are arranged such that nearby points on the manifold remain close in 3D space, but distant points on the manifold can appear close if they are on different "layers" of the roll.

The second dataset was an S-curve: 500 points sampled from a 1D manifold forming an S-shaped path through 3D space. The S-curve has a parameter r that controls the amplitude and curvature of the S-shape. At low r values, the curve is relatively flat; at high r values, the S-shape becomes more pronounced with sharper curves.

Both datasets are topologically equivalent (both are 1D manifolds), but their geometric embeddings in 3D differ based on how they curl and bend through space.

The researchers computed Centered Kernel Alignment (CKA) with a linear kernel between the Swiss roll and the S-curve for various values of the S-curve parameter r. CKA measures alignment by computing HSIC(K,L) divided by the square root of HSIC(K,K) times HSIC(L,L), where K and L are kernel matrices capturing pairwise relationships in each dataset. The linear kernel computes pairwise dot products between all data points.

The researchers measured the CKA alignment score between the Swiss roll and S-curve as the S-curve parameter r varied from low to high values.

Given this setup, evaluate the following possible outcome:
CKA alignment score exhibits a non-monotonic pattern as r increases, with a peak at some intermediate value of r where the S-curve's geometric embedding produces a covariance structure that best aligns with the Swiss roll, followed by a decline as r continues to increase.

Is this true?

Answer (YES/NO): NO